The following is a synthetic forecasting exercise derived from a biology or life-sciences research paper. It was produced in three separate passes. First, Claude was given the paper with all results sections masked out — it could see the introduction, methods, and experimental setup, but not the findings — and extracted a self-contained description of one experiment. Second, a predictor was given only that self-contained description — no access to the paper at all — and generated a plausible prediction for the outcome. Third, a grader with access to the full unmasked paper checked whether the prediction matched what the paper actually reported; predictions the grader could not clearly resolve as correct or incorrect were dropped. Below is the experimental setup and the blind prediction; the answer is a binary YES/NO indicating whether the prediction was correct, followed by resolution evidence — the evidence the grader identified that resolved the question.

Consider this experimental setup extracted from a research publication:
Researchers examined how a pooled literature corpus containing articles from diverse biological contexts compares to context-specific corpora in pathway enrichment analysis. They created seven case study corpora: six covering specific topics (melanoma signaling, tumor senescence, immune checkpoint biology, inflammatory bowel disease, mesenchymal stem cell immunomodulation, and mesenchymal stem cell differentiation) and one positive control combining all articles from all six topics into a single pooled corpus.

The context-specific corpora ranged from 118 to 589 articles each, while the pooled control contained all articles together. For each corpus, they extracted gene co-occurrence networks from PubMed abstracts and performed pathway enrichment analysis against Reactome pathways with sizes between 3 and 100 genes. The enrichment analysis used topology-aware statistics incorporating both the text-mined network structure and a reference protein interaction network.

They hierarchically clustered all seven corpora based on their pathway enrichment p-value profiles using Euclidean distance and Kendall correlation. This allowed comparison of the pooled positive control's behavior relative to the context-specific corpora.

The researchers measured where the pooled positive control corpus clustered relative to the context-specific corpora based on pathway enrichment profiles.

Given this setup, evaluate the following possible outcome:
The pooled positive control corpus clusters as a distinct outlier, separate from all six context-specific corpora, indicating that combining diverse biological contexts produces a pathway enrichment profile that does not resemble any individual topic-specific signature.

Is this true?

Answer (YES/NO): NO